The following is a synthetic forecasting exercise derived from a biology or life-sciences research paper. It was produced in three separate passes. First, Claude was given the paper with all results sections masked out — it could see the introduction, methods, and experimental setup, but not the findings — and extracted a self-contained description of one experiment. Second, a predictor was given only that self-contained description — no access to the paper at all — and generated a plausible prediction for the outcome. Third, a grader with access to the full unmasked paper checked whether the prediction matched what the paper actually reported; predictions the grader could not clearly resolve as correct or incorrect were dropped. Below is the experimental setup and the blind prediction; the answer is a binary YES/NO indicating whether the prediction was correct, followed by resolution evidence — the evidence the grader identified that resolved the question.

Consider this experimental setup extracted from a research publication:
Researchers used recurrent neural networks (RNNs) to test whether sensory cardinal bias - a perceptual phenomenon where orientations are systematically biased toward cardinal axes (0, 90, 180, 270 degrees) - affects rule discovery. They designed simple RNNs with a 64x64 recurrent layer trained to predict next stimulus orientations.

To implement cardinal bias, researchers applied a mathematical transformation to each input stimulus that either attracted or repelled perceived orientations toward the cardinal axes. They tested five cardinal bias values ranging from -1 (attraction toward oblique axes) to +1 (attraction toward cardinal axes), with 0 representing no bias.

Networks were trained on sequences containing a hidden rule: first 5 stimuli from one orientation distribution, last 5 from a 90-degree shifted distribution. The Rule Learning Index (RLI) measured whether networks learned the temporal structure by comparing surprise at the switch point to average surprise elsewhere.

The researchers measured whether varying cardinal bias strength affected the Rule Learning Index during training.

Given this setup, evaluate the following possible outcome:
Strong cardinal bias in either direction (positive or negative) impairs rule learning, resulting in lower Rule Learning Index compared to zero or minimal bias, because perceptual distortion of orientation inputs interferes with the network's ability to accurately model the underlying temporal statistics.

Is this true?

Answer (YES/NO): NO